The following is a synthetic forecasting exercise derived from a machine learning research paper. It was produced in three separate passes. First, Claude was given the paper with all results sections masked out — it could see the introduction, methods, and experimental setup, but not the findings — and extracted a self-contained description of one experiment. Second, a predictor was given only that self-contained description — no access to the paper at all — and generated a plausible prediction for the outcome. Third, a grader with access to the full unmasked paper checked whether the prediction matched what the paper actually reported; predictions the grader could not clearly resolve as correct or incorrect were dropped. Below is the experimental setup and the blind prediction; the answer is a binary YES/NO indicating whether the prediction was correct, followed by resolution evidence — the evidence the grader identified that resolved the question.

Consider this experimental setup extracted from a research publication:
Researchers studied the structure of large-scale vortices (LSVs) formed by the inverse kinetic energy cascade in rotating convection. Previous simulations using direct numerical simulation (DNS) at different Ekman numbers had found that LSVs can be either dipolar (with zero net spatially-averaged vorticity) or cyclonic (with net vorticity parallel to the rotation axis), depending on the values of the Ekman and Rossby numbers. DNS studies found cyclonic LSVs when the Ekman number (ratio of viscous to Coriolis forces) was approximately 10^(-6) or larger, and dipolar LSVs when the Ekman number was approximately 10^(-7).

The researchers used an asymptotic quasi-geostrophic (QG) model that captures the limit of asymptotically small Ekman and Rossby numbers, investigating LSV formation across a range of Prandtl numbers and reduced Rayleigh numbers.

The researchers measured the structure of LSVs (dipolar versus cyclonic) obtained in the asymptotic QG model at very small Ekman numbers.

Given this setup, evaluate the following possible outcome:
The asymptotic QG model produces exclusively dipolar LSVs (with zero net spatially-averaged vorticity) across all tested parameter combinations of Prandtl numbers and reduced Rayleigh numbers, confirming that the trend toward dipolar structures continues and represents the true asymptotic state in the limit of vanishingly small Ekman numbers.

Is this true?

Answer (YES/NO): YES